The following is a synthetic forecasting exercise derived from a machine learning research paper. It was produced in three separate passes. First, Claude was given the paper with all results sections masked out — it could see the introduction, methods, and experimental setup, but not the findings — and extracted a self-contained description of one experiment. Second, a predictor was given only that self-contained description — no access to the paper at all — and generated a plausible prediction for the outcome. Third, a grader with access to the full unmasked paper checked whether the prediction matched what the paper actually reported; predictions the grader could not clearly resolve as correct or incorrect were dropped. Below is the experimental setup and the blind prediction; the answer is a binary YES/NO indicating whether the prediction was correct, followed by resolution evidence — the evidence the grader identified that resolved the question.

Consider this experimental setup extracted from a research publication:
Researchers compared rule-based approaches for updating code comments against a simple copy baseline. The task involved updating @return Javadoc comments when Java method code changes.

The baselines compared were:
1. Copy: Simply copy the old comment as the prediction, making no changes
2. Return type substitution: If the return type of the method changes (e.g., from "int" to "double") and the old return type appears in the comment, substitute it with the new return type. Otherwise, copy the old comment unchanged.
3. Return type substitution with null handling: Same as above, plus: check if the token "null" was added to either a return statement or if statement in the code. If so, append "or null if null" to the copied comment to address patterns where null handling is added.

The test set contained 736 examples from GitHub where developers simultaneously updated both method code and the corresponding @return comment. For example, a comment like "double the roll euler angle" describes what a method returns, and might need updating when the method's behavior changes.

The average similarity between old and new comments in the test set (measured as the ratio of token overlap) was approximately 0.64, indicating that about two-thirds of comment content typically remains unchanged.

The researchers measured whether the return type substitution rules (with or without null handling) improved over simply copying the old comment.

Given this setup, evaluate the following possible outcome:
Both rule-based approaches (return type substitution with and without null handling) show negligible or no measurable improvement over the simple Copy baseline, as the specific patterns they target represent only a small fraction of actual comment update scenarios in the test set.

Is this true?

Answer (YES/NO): NO